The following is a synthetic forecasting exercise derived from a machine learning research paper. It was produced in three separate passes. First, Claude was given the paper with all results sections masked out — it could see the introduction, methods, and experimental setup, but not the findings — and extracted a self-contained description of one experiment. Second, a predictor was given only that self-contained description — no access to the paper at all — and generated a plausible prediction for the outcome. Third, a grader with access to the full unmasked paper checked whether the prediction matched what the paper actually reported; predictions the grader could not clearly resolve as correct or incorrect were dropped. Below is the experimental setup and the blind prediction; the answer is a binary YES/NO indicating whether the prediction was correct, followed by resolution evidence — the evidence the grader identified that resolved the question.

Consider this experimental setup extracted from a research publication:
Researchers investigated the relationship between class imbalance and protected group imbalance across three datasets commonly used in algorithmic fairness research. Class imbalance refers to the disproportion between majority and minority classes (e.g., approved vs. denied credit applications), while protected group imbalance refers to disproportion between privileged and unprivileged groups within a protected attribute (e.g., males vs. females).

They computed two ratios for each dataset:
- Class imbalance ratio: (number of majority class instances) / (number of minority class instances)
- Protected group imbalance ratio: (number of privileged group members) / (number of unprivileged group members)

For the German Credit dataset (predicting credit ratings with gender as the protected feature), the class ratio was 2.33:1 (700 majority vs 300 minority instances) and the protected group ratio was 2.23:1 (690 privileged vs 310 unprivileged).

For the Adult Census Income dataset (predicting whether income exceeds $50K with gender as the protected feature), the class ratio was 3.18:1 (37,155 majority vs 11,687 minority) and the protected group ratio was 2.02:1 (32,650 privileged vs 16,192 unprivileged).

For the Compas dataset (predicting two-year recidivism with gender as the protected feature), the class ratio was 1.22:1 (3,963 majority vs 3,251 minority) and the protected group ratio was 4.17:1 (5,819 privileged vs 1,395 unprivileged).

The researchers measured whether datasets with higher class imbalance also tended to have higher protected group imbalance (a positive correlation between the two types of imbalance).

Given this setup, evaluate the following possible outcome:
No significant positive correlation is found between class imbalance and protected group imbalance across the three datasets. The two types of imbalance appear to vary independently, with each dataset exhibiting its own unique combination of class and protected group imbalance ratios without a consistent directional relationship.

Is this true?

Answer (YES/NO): NO